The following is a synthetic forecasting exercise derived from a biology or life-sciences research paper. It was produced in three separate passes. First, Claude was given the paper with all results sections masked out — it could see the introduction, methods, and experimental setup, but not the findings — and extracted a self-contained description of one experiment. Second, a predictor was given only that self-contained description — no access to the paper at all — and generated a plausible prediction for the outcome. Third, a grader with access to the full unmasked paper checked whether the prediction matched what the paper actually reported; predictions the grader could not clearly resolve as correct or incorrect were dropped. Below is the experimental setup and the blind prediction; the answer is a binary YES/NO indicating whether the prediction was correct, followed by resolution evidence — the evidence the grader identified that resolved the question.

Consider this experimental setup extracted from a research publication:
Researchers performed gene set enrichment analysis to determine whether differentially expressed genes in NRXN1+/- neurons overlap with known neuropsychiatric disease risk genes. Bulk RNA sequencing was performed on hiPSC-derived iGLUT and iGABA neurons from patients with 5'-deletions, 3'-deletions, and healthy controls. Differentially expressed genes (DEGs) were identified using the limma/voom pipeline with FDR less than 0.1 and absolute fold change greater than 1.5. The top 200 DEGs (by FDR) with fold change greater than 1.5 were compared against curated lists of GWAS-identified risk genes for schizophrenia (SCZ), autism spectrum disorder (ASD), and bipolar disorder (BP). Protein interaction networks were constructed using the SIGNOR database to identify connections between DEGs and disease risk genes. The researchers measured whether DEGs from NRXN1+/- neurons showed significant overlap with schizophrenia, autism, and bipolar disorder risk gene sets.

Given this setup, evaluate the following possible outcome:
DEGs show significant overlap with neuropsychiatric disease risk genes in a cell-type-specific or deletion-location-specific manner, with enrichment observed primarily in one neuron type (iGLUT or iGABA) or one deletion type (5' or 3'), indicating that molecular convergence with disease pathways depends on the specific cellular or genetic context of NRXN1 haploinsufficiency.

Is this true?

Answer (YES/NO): NO